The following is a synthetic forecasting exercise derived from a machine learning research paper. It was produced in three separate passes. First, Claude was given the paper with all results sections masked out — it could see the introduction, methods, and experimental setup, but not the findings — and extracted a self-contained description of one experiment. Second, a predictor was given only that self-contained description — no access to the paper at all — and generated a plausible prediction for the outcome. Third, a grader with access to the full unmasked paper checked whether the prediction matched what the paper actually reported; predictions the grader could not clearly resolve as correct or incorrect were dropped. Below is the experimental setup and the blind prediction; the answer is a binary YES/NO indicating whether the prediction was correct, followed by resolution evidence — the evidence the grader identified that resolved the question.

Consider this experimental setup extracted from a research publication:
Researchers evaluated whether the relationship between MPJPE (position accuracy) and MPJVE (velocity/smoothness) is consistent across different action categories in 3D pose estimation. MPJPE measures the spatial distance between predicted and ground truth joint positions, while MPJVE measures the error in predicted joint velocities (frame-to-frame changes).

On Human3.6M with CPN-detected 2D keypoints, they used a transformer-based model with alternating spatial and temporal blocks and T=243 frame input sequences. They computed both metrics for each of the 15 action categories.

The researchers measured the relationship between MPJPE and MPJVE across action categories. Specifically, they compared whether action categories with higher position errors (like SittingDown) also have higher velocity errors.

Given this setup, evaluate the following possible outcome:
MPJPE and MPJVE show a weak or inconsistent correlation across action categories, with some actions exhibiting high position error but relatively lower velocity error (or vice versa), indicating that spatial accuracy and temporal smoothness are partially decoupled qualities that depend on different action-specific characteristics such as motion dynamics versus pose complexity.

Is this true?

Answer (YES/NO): YES